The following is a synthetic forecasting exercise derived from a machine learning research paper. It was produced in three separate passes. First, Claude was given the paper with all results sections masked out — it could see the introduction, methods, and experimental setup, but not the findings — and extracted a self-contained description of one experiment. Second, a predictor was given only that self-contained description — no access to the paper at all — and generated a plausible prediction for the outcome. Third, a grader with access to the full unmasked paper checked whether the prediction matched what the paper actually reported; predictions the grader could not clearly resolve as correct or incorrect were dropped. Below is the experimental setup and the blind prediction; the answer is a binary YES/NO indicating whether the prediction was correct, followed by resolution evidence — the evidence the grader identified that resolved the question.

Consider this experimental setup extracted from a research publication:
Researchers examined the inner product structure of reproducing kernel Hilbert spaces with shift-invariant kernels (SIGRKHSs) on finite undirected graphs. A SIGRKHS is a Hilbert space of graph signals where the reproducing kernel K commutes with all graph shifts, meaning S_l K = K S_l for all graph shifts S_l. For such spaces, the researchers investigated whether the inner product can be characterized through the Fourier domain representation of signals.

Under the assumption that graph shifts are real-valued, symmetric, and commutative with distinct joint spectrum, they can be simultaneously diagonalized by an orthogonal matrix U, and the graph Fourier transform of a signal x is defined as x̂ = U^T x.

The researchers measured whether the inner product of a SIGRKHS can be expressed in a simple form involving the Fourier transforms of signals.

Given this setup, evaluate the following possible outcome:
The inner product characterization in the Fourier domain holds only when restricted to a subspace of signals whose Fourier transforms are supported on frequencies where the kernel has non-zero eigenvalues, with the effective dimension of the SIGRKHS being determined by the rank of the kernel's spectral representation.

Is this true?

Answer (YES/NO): YES